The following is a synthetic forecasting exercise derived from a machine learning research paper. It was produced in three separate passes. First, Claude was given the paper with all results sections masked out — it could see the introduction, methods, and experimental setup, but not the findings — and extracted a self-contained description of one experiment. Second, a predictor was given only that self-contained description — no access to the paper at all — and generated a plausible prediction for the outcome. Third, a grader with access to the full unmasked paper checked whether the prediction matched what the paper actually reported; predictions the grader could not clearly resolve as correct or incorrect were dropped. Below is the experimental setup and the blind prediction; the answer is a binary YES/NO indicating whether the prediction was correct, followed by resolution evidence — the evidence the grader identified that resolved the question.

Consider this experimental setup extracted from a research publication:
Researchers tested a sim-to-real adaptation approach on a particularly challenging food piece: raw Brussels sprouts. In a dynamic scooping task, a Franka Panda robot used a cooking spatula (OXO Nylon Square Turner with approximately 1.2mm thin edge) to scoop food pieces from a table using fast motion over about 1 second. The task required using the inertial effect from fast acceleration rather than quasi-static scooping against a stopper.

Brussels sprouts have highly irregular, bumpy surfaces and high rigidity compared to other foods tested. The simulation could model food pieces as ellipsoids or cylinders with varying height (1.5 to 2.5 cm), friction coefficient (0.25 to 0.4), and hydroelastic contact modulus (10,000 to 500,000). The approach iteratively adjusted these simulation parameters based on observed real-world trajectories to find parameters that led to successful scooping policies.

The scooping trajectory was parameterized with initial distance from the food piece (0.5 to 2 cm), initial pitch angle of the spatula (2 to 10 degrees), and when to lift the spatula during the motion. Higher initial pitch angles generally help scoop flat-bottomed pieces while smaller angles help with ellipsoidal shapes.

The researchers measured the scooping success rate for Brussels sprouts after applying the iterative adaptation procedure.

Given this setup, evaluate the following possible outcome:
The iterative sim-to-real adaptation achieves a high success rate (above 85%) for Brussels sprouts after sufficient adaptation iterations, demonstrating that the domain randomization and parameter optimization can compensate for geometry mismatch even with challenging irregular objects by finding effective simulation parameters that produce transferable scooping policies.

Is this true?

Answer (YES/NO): NO